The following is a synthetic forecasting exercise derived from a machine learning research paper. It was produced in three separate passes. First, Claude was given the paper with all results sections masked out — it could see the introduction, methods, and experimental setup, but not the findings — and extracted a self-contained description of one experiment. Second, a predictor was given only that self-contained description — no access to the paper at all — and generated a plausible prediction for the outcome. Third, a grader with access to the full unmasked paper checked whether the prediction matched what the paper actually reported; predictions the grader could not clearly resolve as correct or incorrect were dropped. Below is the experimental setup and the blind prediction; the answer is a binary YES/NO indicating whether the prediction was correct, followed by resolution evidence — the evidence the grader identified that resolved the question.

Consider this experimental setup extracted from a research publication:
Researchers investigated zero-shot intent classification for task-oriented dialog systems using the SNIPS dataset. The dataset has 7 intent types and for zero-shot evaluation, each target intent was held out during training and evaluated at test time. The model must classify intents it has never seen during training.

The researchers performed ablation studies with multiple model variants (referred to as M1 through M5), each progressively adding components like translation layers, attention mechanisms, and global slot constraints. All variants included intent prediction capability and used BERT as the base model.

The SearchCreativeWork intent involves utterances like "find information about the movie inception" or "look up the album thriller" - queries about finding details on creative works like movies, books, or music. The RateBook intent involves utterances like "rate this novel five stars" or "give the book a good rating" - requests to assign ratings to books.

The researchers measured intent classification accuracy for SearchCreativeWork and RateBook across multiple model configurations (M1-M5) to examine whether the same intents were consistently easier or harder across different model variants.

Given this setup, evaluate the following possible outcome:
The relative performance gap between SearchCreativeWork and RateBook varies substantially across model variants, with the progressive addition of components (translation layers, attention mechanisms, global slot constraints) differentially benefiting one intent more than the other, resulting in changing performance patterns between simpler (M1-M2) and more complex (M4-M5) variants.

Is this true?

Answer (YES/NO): YES